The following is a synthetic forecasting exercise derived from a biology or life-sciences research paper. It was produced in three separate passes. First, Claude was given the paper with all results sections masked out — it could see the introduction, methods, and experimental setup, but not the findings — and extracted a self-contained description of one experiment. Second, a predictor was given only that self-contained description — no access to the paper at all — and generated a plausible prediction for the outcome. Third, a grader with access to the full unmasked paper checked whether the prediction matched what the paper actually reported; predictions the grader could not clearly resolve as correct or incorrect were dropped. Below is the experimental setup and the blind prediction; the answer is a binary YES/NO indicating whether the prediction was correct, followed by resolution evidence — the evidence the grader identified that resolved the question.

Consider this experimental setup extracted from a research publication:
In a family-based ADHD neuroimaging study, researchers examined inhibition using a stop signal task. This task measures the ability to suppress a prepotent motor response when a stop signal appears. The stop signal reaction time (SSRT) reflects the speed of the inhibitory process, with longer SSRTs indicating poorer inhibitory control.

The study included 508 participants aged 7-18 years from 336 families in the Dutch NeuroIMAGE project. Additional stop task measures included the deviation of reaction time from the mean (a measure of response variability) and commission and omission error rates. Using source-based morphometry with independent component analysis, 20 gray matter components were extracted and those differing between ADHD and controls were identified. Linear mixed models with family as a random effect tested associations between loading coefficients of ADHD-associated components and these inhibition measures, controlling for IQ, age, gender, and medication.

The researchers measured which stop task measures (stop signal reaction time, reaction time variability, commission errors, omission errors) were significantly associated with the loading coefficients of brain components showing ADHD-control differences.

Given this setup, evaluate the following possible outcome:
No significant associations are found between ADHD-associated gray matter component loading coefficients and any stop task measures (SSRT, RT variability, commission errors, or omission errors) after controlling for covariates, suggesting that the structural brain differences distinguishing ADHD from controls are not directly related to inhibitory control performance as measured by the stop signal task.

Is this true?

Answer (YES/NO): YES